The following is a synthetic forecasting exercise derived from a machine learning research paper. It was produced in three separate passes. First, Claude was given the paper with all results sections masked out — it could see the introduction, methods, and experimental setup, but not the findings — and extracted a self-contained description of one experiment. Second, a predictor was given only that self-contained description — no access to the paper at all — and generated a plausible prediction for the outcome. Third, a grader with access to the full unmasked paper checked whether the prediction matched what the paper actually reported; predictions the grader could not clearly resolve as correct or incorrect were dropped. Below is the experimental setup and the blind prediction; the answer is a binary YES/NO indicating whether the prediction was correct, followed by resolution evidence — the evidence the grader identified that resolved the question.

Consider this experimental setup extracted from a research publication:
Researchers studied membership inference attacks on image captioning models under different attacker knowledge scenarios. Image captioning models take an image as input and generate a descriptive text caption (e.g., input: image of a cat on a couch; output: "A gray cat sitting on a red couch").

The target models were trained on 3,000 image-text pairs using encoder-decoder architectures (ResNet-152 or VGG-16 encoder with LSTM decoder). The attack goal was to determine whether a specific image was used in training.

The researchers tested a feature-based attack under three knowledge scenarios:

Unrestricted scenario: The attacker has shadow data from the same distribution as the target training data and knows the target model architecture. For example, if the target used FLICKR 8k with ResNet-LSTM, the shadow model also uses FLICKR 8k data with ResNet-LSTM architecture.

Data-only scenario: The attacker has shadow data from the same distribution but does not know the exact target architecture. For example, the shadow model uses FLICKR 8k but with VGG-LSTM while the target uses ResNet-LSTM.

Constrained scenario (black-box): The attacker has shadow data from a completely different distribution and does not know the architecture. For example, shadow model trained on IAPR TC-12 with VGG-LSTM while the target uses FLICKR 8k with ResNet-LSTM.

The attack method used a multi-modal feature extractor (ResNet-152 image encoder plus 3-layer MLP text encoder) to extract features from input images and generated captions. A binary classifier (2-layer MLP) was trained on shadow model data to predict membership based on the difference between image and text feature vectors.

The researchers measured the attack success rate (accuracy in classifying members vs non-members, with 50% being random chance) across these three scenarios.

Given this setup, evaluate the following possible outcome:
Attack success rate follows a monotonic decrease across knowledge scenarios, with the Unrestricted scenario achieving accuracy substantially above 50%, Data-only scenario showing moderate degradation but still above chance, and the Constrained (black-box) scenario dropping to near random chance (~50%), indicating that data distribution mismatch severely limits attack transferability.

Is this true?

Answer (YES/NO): NO